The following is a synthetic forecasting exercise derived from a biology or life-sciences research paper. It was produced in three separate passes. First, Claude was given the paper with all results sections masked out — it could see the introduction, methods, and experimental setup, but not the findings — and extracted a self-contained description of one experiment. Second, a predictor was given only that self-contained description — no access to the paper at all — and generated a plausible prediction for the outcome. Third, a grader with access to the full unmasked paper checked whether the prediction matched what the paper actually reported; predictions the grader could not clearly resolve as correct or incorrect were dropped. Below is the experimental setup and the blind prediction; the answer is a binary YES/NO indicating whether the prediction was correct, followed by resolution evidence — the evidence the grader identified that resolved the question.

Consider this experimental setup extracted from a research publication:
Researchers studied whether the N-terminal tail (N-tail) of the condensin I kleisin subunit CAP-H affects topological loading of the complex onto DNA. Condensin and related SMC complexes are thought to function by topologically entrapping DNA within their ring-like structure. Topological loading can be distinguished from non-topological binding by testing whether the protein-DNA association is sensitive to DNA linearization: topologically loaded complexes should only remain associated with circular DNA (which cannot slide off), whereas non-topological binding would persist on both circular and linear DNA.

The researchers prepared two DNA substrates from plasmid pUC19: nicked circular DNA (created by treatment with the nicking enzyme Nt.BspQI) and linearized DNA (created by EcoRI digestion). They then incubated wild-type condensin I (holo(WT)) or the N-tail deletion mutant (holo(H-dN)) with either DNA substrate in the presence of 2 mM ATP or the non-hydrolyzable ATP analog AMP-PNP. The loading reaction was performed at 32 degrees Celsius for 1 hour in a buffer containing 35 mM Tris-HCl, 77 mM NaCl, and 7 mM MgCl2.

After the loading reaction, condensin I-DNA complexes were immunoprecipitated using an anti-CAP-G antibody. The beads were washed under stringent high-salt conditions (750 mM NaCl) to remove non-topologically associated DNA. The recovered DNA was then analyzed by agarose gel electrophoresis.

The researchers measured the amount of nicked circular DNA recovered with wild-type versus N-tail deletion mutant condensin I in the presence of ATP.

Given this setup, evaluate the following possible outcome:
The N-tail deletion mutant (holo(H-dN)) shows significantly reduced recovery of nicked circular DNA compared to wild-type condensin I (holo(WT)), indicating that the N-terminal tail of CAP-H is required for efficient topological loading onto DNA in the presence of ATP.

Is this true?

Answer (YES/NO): NO